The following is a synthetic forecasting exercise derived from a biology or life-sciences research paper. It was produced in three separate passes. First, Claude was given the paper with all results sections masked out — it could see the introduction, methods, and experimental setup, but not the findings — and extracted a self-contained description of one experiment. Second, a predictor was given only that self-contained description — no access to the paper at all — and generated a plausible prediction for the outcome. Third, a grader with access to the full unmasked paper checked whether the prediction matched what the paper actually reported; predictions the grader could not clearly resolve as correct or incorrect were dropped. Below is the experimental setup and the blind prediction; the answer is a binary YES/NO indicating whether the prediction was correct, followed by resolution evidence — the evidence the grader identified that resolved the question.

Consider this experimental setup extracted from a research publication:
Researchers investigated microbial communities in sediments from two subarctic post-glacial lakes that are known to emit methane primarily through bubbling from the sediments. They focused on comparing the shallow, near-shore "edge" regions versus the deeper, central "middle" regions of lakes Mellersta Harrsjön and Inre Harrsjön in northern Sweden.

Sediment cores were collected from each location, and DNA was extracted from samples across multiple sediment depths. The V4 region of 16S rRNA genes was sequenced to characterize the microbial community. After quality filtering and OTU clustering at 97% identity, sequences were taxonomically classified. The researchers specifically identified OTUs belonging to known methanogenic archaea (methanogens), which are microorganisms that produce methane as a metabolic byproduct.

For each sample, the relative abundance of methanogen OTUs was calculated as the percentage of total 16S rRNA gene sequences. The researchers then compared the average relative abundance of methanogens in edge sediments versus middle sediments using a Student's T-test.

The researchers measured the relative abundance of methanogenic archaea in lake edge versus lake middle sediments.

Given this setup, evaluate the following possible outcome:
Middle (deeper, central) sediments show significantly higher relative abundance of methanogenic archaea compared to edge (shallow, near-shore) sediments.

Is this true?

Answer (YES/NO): YES